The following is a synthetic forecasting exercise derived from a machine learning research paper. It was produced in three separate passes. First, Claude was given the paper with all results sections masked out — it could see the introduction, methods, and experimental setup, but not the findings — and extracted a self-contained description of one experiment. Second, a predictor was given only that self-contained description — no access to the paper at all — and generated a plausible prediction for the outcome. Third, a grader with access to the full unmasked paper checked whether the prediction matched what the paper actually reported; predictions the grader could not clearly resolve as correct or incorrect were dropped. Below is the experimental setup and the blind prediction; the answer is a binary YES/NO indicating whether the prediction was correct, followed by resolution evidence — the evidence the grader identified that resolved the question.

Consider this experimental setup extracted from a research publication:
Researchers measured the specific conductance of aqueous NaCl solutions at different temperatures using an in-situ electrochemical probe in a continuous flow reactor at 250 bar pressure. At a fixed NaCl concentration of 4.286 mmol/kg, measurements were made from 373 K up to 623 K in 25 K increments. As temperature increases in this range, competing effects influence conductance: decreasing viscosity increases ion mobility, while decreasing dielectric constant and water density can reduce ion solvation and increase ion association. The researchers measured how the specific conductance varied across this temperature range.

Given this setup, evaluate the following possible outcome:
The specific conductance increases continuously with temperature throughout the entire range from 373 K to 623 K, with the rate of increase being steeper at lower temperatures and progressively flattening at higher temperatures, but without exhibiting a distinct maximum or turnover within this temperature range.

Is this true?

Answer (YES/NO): NO